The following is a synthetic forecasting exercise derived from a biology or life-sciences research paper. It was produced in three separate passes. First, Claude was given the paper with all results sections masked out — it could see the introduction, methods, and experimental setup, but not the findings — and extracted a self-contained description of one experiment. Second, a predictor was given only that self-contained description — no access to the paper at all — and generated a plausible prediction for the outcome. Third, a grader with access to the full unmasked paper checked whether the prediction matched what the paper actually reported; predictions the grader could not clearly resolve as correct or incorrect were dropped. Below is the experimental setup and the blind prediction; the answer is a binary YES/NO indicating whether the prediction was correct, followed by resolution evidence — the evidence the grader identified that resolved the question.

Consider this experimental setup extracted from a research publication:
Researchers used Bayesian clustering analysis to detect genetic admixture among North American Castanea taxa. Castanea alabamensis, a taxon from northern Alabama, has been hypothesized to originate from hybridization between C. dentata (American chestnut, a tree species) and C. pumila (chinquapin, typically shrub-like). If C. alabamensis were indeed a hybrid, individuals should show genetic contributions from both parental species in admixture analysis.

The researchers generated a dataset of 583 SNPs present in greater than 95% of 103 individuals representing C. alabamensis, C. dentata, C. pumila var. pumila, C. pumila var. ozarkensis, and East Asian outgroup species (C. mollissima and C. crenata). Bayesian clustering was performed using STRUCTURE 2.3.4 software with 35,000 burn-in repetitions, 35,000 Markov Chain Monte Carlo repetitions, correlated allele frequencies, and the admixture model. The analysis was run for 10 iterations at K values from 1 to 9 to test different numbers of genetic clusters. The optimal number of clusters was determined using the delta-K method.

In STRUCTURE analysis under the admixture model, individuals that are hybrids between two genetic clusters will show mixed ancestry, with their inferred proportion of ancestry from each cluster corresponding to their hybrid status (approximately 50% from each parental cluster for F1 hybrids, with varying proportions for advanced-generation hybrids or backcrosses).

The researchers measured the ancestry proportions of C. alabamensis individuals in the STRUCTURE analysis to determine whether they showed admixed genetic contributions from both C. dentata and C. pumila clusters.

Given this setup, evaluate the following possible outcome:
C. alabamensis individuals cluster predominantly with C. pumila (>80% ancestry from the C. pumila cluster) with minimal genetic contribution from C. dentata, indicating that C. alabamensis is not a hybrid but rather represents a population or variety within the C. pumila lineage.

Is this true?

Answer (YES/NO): YES